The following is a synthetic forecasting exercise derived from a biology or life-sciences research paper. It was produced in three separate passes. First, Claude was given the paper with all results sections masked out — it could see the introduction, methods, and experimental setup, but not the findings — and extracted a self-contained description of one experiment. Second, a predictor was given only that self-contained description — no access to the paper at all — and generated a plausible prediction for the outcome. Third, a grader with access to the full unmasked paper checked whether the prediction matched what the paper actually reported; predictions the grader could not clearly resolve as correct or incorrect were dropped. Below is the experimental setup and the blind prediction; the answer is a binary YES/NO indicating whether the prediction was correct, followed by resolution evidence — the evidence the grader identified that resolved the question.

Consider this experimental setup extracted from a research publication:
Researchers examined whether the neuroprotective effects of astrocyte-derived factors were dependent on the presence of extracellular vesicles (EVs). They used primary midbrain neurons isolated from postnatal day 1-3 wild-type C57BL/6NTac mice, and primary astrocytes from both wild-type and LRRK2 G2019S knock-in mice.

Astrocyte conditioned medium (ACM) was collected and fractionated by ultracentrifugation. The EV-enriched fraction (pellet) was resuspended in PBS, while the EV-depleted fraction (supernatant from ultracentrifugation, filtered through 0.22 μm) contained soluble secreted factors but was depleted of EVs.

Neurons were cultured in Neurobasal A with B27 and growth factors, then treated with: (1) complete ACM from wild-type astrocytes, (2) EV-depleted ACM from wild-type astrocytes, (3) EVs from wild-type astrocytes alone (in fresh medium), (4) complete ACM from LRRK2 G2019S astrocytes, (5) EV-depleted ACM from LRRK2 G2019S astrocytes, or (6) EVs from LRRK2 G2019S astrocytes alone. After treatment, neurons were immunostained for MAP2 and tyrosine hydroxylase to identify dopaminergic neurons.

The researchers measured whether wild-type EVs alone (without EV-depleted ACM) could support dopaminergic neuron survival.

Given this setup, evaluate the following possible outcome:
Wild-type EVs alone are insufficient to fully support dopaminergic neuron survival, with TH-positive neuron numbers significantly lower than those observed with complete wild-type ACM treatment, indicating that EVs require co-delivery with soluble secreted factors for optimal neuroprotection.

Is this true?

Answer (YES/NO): NO